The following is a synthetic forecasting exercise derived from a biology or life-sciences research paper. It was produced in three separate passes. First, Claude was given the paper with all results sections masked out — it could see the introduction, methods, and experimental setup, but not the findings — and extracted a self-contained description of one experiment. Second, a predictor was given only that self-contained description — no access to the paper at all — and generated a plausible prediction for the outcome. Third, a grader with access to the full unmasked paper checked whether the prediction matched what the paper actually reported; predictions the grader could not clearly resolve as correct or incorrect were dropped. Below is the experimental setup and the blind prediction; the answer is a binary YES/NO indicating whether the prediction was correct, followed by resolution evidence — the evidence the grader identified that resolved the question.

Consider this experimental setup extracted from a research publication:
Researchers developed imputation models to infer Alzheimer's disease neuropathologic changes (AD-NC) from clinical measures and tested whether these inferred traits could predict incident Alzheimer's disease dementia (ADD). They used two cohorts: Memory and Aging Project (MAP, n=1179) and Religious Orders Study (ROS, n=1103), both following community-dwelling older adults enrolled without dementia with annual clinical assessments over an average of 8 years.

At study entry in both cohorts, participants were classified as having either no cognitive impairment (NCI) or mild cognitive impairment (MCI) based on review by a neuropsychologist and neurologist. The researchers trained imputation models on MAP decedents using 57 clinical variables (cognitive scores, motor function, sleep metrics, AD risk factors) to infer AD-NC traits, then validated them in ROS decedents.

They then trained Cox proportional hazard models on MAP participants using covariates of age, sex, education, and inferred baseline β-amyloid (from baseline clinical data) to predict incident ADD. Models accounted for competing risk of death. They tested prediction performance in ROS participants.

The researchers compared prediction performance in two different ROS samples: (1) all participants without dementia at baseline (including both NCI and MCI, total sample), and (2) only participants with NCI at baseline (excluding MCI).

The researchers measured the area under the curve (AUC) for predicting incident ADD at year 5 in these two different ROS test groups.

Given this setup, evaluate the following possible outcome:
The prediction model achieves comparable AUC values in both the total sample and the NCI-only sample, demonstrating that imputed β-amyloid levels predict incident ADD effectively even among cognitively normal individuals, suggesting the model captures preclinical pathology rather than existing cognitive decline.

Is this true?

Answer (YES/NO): YES